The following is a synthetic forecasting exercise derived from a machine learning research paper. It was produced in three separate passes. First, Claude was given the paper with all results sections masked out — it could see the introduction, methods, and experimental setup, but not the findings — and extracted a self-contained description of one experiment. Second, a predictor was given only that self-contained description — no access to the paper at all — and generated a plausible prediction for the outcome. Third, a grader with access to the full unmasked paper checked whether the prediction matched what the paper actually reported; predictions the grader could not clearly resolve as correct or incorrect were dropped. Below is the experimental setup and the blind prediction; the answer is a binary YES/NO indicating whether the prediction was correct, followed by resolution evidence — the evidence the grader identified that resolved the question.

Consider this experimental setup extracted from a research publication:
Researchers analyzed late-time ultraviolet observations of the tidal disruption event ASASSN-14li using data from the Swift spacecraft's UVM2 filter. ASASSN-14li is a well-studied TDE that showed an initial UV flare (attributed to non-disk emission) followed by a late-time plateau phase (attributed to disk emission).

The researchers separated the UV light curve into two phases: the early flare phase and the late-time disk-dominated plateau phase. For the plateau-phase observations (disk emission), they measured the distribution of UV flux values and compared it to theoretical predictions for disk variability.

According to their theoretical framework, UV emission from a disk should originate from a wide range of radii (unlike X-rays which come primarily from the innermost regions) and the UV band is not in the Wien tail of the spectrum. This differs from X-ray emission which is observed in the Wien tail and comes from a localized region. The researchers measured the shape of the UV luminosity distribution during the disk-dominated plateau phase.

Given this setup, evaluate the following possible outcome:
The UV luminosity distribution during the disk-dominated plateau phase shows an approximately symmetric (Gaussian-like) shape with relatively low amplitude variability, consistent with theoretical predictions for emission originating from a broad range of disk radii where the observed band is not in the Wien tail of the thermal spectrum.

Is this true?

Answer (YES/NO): NO